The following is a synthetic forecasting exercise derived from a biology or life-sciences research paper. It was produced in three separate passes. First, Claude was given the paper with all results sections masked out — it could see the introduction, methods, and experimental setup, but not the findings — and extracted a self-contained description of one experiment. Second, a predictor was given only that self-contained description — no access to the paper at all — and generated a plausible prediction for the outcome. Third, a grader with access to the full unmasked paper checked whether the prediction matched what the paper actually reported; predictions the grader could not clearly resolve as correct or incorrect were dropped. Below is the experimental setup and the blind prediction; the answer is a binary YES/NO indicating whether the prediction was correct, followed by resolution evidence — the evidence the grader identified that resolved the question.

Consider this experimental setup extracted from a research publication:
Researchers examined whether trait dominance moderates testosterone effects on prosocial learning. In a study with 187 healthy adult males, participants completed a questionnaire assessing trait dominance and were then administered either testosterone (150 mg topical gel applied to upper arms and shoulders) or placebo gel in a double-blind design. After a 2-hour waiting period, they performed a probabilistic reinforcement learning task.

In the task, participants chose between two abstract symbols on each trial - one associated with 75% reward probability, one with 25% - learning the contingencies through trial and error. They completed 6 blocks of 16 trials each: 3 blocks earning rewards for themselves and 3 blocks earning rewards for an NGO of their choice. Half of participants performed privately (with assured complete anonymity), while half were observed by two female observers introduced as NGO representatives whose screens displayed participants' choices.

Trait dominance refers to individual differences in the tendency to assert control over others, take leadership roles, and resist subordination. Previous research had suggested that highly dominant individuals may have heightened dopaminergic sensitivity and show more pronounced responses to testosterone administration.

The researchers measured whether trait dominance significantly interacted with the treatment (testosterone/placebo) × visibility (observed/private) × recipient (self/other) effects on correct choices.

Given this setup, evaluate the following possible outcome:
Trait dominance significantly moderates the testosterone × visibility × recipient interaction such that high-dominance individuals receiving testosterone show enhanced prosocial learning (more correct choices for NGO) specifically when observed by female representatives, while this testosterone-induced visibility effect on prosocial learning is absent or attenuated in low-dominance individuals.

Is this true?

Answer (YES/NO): NO